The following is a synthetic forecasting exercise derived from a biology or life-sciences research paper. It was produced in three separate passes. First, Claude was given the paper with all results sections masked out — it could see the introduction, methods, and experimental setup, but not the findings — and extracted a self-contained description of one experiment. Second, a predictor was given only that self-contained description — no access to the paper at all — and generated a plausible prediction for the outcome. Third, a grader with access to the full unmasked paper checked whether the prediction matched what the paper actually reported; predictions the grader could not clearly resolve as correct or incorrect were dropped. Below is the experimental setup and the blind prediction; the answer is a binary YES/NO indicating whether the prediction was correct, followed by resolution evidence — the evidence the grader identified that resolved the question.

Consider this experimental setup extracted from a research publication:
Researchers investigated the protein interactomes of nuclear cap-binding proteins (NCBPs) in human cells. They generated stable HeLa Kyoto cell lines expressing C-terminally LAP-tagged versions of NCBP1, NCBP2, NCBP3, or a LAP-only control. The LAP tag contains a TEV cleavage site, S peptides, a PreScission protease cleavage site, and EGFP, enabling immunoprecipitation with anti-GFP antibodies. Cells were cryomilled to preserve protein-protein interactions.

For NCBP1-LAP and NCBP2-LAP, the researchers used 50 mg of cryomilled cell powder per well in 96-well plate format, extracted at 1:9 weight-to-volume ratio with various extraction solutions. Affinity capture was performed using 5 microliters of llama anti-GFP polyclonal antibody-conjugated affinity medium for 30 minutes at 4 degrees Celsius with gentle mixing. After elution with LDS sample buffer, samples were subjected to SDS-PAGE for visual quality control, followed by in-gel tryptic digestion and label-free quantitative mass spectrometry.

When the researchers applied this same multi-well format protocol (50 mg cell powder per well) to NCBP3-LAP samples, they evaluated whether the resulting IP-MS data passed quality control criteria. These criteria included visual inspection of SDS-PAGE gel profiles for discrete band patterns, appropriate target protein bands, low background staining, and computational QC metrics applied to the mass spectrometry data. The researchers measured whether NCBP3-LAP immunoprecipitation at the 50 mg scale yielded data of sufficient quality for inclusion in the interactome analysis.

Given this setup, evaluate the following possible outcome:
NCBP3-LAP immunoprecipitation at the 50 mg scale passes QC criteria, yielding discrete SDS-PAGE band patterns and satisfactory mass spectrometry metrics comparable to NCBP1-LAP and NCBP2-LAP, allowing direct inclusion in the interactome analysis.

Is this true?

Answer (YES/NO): NO